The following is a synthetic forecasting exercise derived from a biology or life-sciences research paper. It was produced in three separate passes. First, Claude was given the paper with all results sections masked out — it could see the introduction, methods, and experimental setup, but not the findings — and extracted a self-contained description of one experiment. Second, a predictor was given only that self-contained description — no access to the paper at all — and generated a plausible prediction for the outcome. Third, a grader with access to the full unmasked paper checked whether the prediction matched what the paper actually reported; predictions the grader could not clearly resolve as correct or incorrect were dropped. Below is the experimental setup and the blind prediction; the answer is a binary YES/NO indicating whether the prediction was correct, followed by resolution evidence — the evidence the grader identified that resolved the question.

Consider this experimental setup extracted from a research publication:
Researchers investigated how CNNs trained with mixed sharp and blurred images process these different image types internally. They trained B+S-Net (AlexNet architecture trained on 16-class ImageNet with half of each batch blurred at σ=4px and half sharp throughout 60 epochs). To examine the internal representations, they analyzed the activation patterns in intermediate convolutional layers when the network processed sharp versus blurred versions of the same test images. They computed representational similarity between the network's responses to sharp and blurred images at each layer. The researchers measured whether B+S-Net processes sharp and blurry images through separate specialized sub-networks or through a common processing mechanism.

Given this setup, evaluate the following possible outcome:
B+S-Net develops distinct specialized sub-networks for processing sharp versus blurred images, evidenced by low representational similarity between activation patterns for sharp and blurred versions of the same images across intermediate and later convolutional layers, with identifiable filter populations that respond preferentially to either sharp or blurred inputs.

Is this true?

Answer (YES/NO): NO